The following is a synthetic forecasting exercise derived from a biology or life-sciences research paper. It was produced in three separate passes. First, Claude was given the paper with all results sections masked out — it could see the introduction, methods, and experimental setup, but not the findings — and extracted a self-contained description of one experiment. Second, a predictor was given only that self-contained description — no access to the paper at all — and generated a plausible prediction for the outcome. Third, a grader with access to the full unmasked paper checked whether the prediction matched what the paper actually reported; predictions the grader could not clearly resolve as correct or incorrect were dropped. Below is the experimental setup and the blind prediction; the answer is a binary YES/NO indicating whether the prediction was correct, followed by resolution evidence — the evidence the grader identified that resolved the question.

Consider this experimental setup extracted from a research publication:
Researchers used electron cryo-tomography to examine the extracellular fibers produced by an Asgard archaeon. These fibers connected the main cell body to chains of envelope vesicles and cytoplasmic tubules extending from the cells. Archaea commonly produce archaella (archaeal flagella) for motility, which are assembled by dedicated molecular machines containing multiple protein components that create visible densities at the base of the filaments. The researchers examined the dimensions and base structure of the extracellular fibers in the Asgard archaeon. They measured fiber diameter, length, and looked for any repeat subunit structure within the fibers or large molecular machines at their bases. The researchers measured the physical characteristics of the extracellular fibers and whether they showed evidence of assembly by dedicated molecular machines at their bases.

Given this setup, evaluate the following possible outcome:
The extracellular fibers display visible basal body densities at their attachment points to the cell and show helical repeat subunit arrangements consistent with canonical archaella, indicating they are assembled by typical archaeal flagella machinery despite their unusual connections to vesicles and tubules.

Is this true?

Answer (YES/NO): NO